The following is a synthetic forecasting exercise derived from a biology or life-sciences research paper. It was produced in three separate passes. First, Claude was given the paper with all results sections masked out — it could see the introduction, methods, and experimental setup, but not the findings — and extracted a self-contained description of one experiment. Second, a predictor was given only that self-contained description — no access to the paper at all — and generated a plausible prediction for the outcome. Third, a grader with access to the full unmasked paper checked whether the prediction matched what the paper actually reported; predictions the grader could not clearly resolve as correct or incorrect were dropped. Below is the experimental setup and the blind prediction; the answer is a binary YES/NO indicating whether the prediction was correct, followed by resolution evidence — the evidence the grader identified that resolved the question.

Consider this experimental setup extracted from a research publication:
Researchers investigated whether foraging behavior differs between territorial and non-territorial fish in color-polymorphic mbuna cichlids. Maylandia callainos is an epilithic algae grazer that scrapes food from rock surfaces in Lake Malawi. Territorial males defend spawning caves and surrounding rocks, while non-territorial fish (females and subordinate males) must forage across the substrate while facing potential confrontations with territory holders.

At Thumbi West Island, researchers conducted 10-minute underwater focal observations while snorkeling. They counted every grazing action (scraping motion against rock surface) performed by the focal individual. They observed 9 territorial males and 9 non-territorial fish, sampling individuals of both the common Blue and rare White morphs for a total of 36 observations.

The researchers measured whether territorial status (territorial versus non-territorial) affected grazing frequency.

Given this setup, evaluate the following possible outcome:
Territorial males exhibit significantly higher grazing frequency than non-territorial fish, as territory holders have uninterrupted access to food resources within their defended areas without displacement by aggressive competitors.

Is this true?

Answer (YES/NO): NO